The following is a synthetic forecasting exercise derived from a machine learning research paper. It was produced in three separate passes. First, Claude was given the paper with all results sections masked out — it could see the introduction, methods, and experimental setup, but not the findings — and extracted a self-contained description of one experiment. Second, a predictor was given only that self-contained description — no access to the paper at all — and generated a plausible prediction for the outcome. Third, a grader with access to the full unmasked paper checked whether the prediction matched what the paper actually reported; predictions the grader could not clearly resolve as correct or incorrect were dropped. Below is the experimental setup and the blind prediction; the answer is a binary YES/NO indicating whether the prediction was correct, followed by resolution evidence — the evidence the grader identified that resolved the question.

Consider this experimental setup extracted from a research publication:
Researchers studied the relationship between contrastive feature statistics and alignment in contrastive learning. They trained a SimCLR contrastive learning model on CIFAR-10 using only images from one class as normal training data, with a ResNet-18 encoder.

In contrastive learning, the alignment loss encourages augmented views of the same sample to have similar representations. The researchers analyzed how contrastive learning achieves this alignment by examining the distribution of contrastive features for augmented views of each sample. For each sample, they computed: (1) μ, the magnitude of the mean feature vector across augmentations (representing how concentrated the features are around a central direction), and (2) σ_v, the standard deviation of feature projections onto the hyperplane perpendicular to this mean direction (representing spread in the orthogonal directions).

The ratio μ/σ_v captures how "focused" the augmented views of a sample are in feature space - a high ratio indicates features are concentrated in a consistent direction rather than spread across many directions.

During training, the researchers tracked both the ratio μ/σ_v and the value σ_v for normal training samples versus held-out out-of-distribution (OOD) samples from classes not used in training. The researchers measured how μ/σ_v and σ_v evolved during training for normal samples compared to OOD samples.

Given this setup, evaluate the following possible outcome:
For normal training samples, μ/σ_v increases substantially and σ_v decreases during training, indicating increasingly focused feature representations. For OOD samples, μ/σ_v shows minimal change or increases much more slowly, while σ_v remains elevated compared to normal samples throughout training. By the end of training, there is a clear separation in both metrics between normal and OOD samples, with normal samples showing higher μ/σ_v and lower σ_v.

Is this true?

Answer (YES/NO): NO